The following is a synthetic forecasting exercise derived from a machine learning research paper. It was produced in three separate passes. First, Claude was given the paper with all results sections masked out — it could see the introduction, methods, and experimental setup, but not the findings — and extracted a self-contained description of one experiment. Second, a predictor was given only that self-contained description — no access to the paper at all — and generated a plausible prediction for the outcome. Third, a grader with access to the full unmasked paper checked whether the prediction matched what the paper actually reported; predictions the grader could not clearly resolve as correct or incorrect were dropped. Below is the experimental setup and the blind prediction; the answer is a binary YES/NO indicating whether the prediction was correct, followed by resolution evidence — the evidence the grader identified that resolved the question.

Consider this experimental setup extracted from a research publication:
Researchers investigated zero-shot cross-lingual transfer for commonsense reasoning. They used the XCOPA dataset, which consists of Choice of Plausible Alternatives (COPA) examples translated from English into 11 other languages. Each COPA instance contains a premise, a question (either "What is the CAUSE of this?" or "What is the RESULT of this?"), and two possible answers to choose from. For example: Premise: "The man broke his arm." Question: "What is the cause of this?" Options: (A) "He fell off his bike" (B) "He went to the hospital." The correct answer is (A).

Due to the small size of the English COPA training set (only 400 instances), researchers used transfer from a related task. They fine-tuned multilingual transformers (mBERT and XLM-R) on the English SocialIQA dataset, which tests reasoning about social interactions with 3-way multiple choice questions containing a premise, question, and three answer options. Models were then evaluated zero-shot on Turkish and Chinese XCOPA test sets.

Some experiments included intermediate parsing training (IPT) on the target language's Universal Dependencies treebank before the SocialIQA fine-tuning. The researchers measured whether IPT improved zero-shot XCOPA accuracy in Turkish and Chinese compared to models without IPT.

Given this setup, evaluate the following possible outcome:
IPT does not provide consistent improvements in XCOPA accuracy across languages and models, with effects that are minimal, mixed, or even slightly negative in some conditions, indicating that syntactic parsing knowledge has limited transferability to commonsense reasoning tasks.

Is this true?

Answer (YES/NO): NO